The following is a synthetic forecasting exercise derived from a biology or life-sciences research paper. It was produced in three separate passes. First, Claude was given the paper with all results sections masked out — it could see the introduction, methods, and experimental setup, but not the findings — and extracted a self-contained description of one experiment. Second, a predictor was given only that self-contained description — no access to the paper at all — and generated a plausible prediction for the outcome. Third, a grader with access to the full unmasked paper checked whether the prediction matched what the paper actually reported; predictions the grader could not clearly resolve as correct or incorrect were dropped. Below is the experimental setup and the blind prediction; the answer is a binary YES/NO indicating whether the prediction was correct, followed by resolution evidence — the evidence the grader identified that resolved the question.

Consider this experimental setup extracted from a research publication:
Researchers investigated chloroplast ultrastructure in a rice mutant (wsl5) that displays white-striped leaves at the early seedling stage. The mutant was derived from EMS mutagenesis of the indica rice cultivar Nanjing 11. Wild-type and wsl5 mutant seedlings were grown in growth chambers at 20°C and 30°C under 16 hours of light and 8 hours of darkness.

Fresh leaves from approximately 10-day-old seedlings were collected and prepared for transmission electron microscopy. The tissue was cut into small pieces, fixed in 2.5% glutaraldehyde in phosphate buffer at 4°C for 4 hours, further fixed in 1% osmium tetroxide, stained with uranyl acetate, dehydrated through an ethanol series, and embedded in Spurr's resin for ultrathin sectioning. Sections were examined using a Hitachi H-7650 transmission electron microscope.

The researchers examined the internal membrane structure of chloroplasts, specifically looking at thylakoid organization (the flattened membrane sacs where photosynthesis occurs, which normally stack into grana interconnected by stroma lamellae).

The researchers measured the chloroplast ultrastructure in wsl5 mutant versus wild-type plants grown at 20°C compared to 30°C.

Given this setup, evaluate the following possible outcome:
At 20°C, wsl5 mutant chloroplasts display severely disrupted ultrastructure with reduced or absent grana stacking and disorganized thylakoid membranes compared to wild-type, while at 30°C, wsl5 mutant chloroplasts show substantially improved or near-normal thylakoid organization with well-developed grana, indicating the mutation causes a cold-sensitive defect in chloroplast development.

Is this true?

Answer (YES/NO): NO